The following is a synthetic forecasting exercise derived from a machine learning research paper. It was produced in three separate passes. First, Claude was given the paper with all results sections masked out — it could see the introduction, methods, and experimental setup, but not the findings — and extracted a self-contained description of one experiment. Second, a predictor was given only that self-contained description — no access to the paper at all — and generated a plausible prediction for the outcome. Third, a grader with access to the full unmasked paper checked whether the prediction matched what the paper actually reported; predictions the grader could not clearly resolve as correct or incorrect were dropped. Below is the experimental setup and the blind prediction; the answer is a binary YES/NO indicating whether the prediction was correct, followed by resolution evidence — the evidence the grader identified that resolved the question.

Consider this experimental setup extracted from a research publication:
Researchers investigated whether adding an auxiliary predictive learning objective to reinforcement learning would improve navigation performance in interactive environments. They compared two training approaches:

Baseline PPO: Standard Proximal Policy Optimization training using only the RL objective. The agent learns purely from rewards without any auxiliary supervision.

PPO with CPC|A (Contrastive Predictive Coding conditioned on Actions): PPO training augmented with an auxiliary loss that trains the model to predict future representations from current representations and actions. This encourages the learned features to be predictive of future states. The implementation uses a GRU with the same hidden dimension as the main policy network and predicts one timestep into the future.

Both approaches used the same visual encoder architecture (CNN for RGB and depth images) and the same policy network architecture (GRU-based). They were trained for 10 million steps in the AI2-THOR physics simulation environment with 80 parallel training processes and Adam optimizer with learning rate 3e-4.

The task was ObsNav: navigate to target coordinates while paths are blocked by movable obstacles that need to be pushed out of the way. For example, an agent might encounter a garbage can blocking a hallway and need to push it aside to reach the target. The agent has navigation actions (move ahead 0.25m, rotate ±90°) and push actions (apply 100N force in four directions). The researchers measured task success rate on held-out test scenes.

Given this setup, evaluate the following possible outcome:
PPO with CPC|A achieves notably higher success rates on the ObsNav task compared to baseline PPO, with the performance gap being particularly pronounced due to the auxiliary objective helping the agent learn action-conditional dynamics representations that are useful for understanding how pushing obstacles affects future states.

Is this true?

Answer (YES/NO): NO